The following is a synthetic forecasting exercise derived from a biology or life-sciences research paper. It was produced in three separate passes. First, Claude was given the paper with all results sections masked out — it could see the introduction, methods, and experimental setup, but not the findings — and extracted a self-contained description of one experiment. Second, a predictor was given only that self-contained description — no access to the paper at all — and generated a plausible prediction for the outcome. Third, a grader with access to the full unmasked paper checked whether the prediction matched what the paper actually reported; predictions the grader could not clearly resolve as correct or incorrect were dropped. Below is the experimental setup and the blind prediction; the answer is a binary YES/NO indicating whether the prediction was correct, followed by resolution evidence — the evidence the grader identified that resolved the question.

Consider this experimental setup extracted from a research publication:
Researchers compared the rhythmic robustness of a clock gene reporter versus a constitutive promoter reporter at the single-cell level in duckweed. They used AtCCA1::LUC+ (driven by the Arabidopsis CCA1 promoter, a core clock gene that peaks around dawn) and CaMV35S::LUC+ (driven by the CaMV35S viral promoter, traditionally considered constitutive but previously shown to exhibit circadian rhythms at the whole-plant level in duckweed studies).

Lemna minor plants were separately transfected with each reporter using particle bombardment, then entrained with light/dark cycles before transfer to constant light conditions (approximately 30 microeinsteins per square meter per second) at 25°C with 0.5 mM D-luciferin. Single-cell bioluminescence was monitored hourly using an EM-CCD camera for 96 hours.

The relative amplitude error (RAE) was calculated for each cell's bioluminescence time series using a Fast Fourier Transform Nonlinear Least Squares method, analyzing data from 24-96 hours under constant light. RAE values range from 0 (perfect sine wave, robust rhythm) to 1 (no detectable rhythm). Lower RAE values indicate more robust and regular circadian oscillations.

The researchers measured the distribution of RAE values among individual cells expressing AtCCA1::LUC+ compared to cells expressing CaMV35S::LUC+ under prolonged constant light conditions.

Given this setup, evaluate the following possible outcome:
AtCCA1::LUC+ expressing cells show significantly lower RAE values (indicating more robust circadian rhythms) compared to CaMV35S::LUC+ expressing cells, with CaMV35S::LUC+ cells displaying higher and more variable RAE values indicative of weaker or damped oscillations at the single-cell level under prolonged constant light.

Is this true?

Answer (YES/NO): YES